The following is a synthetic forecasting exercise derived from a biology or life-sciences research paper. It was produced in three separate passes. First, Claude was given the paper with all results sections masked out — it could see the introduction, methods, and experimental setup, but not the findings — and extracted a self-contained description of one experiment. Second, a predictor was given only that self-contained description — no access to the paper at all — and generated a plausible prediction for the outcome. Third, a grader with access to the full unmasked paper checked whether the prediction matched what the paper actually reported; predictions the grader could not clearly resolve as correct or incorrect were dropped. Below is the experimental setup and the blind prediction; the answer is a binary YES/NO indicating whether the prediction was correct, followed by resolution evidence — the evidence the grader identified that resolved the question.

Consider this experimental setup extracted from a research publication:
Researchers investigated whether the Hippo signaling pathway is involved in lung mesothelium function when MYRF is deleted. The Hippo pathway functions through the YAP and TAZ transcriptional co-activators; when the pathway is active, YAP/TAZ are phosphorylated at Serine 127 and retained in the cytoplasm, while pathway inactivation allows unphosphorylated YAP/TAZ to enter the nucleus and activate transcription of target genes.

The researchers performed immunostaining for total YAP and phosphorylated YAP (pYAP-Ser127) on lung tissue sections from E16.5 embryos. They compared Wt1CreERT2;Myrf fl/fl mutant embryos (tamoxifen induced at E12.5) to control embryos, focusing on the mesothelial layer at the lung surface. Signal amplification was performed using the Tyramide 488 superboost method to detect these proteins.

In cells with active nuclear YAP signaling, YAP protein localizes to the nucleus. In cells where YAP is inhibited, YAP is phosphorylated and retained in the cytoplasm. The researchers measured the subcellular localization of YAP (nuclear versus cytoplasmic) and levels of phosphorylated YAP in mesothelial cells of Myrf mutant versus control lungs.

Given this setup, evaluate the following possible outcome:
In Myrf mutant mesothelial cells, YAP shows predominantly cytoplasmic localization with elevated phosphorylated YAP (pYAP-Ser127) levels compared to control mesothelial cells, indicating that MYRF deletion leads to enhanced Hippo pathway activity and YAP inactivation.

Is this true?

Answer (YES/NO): NO